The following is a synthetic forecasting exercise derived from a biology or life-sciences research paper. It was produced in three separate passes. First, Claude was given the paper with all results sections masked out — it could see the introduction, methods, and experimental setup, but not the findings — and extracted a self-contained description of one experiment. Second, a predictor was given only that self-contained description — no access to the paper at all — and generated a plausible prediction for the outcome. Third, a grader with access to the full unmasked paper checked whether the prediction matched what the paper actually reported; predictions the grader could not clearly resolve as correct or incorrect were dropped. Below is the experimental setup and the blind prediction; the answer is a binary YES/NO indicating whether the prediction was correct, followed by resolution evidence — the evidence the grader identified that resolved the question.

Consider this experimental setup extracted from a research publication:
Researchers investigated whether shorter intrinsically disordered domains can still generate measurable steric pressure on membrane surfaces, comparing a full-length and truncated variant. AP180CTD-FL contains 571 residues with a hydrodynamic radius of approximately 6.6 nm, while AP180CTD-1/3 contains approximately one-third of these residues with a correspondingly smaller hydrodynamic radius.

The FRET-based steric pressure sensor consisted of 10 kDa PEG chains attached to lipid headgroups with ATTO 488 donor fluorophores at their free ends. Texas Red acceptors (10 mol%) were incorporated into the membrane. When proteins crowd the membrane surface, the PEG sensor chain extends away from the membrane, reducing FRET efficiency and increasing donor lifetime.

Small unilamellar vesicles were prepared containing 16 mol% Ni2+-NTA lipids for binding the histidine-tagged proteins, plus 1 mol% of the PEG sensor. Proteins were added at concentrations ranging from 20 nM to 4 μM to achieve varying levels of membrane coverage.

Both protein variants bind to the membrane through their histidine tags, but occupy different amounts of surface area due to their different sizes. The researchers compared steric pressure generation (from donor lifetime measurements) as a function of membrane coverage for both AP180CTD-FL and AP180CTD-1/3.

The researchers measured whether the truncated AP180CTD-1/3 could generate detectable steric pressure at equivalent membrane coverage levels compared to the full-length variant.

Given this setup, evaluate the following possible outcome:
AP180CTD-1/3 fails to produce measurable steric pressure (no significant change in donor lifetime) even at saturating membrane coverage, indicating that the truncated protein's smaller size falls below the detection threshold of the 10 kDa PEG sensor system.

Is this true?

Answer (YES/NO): NO